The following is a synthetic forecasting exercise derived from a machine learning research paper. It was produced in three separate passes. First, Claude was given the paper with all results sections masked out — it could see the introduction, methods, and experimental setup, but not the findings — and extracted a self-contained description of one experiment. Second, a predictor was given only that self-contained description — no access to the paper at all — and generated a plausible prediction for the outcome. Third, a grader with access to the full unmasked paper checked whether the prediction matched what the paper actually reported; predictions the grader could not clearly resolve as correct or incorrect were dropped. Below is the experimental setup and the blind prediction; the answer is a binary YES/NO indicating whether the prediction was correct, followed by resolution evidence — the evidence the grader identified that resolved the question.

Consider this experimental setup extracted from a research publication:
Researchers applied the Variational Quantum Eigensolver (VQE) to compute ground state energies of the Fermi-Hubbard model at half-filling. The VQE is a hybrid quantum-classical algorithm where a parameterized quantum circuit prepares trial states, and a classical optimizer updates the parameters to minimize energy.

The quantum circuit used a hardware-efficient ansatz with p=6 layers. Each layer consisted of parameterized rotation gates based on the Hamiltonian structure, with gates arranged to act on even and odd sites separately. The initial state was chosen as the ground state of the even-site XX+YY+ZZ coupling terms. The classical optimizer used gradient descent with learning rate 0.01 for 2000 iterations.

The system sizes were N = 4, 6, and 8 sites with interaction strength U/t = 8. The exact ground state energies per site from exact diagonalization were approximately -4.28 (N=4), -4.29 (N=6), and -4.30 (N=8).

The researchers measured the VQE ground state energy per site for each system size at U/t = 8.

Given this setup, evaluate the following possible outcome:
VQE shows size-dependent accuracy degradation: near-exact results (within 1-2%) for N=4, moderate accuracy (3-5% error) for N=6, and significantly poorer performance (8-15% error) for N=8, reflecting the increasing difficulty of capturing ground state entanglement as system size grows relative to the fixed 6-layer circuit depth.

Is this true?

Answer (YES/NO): NO